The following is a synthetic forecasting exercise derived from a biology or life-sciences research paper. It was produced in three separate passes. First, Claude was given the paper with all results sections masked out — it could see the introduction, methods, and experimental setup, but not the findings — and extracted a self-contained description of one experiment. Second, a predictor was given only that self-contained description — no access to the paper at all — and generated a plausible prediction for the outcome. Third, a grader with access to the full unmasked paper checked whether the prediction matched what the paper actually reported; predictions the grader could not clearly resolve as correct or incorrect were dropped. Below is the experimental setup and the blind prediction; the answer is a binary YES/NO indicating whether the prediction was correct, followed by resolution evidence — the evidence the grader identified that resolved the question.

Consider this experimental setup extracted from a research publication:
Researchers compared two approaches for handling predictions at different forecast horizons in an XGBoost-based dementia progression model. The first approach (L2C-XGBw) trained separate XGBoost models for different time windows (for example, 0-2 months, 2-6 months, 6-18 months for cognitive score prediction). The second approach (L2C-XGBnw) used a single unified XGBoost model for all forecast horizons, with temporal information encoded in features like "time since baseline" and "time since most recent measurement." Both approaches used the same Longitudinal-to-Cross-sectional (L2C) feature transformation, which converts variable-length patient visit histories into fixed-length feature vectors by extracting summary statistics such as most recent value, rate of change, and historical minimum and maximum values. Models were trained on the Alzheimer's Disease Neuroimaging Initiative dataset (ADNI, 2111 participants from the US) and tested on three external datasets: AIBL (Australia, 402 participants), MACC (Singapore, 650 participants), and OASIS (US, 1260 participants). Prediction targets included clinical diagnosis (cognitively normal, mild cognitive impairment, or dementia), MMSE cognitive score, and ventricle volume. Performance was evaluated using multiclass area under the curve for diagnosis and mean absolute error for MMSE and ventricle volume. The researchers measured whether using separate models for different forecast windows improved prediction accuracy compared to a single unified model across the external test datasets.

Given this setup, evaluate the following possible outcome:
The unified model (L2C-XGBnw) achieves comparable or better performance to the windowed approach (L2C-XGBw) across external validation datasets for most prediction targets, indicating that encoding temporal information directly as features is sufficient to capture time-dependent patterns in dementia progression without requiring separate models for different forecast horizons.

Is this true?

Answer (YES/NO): YES